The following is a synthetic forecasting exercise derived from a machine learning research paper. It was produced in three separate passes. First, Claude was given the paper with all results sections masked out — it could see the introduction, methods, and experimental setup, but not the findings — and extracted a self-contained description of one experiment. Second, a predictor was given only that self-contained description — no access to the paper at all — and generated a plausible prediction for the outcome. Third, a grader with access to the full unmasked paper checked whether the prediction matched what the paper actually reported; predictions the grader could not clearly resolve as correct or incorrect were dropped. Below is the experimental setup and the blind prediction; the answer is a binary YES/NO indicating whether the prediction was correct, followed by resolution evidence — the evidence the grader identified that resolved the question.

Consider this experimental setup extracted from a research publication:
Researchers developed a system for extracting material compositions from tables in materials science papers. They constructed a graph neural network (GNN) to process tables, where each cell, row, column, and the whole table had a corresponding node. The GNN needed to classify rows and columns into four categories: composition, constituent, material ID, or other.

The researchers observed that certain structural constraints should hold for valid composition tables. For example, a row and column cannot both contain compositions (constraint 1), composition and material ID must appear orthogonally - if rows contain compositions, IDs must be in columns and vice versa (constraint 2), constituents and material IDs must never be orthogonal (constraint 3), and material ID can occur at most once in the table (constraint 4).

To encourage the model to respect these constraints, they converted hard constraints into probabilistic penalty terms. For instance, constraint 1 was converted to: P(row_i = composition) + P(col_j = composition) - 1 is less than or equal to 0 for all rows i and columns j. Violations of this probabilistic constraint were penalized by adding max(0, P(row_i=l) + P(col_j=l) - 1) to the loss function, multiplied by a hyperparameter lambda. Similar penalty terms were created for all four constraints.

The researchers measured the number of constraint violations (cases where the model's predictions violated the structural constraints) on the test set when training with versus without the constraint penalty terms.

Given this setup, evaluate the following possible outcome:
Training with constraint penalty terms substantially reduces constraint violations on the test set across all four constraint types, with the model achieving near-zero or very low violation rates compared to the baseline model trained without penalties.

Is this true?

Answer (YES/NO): NO